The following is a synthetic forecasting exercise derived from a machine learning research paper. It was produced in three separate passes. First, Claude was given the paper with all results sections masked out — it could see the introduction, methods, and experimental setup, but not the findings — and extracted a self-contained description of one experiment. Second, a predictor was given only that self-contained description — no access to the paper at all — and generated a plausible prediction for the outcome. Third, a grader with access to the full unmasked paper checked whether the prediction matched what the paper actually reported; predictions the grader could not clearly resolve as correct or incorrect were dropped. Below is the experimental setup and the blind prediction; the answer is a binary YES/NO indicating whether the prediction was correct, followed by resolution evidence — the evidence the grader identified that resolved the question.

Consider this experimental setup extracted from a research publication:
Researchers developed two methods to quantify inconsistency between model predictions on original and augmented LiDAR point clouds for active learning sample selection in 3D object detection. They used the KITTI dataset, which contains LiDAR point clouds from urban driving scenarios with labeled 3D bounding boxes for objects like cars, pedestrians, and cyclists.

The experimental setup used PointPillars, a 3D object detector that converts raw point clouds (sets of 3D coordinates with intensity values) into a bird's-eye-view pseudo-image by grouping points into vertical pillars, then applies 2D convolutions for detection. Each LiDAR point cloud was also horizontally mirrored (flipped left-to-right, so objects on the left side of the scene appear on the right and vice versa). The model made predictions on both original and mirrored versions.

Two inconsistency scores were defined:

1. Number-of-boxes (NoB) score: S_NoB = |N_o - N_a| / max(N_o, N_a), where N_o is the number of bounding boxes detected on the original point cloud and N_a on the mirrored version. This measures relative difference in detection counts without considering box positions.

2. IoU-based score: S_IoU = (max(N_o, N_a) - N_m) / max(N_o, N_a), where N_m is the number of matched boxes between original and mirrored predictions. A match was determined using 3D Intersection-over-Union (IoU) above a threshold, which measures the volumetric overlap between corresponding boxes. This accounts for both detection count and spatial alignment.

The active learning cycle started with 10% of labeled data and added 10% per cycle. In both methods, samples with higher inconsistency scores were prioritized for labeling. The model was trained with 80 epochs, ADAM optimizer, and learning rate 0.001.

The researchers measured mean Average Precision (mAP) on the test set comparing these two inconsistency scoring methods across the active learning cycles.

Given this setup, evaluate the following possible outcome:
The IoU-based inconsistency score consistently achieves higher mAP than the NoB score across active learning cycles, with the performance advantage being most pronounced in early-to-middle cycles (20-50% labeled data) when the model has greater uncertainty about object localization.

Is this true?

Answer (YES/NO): NO